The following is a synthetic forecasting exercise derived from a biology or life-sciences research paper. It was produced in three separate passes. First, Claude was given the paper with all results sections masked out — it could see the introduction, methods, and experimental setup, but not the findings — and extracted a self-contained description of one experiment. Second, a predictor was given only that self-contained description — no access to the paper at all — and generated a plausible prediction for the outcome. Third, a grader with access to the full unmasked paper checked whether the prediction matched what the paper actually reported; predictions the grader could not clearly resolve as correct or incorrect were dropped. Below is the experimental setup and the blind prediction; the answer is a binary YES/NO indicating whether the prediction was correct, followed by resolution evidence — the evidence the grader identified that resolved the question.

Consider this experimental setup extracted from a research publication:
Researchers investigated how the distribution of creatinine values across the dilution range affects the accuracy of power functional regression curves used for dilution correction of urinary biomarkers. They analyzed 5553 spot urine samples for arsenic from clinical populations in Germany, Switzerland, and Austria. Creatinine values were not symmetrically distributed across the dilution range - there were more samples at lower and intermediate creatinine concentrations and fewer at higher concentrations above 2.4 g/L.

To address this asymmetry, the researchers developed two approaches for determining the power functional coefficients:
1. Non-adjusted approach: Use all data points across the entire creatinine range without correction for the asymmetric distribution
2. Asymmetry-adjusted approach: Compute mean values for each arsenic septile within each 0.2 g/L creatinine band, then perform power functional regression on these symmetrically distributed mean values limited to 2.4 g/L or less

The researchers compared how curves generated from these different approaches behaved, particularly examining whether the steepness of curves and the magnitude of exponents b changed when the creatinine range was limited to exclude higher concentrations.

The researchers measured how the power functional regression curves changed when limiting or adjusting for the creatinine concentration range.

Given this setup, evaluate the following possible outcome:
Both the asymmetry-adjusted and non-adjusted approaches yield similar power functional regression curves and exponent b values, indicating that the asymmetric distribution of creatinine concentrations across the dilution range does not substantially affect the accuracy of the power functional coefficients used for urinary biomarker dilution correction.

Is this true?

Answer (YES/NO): NO